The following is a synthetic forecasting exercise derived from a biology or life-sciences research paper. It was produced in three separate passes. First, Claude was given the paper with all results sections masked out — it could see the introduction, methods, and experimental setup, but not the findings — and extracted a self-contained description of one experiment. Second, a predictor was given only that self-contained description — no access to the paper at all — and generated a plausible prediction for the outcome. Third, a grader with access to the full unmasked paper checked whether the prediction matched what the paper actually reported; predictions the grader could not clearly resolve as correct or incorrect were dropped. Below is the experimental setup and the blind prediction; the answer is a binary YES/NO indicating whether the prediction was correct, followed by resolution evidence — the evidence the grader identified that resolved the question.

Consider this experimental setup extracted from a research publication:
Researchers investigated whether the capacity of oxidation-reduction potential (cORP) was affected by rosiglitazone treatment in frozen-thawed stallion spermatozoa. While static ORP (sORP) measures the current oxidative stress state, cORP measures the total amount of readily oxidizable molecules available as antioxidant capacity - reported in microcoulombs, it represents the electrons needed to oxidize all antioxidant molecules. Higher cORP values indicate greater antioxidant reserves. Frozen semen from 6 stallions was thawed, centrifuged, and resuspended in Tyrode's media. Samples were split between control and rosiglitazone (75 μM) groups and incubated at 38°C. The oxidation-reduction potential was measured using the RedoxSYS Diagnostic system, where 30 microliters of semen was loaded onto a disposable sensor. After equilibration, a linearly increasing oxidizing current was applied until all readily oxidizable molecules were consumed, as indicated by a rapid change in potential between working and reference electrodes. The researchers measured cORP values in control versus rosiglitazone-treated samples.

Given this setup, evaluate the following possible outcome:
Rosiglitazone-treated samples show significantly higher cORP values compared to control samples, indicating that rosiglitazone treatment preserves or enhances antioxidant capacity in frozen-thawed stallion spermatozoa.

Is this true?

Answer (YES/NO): NO